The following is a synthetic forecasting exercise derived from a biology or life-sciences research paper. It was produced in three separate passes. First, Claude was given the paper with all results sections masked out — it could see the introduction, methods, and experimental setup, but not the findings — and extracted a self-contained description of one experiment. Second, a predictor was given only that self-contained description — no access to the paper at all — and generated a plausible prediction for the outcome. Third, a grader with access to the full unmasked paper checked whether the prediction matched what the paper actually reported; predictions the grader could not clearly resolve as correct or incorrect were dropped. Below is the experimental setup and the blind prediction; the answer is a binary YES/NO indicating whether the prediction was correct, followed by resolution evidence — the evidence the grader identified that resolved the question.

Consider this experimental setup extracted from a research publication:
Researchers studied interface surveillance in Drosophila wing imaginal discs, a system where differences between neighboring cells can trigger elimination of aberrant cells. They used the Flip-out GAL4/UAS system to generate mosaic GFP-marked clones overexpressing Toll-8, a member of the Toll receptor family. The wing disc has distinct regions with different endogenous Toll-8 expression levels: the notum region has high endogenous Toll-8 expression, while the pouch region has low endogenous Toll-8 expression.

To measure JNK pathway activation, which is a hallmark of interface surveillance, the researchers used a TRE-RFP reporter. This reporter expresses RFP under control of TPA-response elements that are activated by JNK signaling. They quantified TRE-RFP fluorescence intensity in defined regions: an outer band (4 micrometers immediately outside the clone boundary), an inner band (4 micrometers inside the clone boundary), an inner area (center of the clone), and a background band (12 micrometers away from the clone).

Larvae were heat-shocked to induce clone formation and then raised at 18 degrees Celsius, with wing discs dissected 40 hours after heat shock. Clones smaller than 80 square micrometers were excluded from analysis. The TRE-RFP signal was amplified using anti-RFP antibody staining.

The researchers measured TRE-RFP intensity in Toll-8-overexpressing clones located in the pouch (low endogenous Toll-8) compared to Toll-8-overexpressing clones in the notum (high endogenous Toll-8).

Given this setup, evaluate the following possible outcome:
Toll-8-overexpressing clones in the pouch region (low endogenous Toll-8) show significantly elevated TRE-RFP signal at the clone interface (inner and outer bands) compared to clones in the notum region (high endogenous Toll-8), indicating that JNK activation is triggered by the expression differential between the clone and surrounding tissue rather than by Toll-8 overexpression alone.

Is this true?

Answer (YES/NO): YES